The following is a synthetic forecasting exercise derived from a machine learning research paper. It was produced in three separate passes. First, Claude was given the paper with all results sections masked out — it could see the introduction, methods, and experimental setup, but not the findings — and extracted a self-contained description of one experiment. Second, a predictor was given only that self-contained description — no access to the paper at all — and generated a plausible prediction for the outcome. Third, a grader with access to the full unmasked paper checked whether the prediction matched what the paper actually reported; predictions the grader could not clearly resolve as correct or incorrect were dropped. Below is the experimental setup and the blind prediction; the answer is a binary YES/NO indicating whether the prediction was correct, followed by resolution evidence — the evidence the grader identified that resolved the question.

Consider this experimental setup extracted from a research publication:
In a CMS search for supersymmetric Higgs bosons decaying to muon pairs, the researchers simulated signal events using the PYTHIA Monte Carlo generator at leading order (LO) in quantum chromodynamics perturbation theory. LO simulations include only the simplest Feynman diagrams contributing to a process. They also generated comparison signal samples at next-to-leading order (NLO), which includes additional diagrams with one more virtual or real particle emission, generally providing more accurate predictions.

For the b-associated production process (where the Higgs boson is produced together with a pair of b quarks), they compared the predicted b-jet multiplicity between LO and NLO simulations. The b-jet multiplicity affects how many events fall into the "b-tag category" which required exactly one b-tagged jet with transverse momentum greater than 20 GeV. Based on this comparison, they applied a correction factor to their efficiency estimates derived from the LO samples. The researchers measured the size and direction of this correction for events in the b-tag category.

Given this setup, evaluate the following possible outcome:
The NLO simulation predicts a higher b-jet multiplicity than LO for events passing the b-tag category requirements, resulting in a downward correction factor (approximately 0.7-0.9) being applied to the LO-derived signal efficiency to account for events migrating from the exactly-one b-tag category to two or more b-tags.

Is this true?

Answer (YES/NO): NO